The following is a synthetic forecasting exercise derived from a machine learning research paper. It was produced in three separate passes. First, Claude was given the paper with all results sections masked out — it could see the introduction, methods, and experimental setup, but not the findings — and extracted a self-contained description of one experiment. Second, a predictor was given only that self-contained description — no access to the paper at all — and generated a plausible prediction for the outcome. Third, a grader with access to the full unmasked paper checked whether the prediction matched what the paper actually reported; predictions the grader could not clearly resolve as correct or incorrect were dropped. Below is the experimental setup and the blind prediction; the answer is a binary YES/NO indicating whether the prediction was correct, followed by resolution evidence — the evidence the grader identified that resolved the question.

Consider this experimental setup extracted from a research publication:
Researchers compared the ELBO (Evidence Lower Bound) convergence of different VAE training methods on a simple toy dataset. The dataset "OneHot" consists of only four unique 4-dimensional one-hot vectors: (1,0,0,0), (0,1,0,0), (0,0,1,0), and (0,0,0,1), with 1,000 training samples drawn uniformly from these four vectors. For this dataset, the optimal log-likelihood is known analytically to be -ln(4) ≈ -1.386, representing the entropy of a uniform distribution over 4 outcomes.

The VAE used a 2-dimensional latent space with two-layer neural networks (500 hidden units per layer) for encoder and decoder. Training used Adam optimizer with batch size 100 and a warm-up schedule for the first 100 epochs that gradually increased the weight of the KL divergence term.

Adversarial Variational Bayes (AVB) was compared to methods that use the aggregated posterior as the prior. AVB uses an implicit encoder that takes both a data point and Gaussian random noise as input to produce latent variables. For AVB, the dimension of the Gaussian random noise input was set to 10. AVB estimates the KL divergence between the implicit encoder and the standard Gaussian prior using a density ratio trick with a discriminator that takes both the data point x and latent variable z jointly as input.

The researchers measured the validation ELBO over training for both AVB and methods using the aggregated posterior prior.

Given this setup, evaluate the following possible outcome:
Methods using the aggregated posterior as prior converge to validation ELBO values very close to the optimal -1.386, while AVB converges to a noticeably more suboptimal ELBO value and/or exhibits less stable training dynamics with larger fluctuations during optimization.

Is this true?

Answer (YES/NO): NO